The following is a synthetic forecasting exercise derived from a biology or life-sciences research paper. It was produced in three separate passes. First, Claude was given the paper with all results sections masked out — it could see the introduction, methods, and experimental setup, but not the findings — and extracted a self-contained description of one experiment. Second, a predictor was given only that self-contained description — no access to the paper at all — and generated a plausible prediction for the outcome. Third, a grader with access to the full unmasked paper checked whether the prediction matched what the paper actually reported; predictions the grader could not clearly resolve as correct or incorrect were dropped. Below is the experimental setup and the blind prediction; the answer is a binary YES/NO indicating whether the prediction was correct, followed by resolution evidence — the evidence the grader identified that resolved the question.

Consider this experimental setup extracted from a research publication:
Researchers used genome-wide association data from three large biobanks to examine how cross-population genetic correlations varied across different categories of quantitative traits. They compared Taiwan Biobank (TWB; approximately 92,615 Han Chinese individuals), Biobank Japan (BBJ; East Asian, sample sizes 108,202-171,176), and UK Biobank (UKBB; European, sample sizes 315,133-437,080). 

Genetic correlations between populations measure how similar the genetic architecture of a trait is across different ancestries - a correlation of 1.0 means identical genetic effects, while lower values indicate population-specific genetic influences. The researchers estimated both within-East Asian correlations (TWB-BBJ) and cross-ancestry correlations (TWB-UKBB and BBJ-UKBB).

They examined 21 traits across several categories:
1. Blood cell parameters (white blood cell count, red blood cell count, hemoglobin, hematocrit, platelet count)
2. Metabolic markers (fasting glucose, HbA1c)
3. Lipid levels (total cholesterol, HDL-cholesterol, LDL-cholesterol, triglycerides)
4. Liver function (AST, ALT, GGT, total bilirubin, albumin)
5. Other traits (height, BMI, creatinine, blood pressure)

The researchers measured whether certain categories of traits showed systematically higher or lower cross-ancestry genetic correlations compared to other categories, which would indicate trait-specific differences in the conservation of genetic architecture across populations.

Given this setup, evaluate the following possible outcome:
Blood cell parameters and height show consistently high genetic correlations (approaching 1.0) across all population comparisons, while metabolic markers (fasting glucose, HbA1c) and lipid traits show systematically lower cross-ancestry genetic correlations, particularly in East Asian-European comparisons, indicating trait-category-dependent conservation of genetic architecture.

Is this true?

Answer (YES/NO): NO